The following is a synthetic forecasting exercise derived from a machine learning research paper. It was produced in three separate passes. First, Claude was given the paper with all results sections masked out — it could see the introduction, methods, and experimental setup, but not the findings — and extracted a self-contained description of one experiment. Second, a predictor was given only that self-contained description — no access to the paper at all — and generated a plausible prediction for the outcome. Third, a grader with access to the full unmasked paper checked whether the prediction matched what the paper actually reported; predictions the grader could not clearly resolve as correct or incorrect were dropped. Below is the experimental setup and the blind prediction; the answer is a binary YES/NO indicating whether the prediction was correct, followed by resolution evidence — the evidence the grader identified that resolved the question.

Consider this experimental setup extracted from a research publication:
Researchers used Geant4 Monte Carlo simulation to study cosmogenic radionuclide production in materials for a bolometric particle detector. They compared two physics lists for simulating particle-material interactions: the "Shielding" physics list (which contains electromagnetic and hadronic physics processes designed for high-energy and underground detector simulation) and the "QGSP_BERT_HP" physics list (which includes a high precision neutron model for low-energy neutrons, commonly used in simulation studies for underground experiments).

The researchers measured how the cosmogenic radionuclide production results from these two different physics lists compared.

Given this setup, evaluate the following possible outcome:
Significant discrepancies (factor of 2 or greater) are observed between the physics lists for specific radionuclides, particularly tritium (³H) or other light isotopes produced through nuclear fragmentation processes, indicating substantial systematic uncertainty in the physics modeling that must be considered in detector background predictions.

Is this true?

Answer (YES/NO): NO